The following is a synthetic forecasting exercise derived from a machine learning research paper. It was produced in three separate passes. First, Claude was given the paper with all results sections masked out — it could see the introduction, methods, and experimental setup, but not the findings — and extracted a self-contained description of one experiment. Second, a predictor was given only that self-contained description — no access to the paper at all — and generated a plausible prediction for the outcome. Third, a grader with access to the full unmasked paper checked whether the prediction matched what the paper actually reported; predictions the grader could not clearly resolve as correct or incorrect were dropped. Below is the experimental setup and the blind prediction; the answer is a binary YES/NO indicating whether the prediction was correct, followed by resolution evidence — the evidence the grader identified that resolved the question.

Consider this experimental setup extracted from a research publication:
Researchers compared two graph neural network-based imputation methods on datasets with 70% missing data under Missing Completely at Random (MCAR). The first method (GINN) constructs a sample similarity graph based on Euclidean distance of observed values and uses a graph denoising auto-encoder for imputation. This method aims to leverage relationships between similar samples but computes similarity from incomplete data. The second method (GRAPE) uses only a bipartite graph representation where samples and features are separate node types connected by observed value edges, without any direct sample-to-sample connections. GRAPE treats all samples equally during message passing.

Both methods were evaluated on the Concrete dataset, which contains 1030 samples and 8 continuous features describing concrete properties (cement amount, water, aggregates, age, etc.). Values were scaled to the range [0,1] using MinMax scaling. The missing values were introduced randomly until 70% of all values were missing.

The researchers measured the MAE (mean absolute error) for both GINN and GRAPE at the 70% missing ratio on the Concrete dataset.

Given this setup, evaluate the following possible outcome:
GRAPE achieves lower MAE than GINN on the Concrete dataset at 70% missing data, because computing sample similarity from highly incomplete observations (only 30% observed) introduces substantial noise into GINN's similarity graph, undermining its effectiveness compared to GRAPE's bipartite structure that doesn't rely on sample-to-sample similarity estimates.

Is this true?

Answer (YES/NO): NO